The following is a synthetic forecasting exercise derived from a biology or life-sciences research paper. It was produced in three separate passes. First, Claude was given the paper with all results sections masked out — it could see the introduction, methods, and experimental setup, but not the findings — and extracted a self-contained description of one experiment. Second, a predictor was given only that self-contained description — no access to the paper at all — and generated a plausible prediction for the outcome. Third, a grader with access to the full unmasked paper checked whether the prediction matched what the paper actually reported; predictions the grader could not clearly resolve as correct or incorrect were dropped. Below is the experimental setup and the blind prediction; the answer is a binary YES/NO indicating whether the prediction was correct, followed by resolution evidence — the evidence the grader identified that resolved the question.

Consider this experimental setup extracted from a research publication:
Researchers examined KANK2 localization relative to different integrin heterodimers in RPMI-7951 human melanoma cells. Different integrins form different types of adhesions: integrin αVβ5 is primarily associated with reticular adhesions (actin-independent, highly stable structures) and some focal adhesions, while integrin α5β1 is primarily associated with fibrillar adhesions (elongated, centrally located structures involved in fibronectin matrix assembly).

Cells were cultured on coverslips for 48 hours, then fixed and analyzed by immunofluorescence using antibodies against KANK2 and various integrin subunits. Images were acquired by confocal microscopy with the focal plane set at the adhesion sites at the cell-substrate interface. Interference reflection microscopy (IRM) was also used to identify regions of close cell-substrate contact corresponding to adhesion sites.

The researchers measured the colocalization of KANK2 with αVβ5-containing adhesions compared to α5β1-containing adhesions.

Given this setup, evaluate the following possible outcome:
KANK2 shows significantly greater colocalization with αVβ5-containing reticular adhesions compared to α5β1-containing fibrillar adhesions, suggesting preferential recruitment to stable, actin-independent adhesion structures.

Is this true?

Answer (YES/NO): NO